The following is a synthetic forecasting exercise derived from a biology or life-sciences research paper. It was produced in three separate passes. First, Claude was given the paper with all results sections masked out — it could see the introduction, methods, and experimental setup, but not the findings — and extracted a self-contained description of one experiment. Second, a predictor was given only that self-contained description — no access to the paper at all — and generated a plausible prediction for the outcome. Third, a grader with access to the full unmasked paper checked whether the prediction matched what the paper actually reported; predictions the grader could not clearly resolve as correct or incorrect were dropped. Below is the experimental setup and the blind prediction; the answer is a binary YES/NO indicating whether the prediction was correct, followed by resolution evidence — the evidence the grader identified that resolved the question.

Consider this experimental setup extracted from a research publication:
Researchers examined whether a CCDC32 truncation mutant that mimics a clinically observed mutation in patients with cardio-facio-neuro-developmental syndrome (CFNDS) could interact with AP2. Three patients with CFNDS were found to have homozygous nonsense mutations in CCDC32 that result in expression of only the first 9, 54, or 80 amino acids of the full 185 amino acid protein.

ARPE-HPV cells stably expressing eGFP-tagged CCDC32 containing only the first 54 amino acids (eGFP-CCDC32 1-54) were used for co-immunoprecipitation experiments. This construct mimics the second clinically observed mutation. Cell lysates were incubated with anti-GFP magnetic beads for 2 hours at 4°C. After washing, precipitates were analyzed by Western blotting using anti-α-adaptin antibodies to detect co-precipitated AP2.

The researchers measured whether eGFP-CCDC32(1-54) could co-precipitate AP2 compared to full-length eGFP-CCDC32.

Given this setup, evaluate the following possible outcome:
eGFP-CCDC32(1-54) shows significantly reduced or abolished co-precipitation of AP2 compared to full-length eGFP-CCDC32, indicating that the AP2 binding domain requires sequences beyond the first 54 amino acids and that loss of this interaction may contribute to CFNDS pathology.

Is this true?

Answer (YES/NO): YES